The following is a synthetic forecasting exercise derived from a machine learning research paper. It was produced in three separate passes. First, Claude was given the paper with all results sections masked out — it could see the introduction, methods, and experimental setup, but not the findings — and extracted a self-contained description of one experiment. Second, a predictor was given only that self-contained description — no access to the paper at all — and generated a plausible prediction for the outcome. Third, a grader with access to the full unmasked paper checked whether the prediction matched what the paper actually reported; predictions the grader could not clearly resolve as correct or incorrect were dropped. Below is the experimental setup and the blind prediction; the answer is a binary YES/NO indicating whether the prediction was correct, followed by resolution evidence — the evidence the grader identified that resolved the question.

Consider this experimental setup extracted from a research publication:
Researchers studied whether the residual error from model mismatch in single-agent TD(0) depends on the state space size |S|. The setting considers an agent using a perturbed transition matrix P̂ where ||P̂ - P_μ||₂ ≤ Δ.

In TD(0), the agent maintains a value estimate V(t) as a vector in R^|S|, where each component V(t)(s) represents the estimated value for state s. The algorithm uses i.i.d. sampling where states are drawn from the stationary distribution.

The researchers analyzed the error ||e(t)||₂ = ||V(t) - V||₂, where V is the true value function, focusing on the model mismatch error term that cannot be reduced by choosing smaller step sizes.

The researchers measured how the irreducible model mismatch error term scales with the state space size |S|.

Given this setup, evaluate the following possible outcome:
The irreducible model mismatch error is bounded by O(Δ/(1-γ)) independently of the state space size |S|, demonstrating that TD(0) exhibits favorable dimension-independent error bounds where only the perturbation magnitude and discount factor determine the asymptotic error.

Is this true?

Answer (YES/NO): NO